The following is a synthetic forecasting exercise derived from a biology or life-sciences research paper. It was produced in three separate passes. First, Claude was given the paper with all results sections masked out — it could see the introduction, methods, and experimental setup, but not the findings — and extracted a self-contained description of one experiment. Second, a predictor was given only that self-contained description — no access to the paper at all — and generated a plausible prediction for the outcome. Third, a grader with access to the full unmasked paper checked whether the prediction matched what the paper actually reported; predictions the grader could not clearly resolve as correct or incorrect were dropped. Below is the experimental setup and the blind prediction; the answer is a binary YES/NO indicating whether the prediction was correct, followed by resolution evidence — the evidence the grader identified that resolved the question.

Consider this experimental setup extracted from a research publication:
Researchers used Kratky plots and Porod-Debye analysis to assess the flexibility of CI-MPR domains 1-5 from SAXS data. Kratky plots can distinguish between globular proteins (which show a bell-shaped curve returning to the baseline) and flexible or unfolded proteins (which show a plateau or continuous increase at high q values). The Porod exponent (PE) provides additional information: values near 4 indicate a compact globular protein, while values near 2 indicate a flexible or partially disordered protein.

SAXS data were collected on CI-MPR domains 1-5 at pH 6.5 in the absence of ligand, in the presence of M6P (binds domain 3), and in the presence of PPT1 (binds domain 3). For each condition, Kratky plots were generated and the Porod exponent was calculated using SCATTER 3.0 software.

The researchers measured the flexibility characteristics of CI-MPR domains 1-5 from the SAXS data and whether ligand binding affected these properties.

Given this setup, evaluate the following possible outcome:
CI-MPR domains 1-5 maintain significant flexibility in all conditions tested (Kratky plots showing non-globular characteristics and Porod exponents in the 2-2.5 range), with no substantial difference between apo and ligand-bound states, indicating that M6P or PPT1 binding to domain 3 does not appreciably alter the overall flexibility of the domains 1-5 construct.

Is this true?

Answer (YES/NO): NO